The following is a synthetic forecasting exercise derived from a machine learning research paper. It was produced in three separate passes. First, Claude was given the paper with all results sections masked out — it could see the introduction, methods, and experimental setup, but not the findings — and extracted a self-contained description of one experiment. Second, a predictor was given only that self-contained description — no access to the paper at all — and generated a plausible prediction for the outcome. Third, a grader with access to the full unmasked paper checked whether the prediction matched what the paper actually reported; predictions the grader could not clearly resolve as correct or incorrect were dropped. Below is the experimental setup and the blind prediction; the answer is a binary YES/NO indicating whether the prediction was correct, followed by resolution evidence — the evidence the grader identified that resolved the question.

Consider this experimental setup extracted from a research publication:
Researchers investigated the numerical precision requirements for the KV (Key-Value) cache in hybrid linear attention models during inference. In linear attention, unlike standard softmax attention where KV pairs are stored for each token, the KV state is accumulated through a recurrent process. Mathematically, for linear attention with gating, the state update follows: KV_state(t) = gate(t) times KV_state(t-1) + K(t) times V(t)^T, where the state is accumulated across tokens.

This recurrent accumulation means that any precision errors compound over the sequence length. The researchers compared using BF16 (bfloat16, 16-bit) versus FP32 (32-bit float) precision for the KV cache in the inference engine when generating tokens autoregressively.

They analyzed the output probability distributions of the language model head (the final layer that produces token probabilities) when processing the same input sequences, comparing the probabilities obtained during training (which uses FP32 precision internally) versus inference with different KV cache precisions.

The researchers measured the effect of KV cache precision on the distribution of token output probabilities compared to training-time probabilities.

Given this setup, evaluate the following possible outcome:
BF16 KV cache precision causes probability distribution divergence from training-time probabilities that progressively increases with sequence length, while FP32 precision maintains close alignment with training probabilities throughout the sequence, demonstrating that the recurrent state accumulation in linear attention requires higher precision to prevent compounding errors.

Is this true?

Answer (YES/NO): YES